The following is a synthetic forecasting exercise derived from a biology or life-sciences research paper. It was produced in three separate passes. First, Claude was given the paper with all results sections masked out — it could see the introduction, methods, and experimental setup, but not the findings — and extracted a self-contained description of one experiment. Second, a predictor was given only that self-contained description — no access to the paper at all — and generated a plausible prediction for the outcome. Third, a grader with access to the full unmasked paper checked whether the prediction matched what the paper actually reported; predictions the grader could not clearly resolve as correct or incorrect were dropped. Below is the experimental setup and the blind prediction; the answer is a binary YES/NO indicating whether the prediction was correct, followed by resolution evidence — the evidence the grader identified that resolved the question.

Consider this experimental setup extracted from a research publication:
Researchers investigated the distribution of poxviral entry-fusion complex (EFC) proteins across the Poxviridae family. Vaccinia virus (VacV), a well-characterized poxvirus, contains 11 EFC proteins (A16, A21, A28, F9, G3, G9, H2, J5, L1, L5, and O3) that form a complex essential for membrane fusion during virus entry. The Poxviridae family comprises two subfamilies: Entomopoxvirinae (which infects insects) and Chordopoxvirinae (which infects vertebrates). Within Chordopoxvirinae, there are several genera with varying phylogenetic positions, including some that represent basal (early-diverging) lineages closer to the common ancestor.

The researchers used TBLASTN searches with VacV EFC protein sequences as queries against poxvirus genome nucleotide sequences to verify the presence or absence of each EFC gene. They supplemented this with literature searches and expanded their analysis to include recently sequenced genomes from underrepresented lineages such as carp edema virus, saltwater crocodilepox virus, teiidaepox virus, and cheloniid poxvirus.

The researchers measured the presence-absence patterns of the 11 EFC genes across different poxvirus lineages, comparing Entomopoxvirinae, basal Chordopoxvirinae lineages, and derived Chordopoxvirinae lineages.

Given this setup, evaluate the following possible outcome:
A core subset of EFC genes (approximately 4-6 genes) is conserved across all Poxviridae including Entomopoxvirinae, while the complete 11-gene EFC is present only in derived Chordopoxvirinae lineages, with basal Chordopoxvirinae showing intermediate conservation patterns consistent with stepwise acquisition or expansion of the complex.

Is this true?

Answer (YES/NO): NO